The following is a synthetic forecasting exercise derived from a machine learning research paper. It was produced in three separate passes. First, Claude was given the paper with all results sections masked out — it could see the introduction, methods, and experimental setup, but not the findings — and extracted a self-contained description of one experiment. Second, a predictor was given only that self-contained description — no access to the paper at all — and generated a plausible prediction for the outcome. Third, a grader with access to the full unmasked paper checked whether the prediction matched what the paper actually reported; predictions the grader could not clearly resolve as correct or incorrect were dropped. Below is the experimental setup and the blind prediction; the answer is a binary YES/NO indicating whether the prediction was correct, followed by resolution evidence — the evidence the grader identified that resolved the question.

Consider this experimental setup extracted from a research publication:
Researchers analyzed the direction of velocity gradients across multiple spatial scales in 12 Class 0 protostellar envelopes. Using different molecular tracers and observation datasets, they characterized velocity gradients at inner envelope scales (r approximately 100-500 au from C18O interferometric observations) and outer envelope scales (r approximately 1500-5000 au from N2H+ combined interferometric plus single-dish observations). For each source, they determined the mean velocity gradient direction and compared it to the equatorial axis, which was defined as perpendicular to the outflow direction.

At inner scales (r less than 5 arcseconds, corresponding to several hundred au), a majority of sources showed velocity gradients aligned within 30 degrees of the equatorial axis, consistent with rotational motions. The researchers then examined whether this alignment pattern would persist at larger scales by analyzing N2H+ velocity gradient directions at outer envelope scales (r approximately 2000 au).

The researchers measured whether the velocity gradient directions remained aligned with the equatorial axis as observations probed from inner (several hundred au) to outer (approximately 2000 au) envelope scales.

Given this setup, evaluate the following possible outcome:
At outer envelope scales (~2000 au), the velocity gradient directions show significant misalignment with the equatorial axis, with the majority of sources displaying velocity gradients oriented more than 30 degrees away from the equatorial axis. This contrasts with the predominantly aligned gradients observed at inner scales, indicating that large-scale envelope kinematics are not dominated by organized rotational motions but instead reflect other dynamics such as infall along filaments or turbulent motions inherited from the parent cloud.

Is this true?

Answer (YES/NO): YES